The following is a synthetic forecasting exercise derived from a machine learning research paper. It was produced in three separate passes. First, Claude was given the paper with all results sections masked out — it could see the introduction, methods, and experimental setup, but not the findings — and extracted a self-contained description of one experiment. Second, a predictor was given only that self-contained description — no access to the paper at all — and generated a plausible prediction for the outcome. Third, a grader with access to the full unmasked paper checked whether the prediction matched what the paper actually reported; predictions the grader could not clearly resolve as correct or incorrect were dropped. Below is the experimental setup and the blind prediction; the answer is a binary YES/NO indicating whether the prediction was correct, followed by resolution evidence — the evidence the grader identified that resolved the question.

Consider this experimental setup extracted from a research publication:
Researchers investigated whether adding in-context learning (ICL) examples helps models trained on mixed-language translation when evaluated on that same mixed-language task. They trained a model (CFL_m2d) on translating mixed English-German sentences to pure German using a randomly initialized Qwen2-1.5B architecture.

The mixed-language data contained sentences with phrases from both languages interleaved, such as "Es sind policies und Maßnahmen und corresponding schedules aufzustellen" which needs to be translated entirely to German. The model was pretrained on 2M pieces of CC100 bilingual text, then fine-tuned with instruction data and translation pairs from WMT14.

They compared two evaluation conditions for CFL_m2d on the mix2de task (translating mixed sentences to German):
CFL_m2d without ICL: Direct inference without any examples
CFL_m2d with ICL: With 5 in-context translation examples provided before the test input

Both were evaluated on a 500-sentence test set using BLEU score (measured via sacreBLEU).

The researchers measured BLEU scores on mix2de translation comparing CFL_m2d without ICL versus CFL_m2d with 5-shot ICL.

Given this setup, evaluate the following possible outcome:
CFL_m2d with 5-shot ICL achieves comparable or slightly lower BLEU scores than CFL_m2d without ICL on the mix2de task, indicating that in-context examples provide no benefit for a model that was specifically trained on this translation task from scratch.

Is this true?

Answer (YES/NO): NO